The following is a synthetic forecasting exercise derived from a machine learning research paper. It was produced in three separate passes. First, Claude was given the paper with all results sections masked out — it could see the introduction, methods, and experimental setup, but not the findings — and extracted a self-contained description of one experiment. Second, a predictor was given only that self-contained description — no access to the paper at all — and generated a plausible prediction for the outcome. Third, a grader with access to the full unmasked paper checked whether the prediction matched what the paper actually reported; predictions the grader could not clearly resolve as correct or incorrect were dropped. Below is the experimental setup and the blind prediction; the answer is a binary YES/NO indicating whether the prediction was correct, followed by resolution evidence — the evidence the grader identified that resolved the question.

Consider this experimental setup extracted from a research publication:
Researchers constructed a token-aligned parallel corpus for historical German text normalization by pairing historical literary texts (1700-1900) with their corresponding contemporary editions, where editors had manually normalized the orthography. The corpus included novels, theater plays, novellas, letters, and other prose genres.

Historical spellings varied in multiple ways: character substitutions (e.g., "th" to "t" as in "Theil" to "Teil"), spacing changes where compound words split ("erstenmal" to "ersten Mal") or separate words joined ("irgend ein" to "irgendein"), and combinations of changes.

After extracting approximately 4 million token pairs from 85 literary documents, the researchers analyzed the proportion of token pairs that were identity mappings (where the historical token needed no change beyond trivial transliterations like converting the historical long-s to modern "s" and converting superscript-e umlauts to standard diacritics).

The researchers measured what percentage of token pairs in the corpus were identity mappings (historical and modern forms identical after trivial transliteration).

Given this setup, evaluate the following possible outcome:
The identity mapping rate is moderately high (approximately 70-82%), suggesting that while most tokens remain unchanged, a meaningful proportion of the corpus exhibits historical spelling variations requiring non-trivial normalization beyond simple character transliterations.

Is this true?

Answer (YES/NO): NO